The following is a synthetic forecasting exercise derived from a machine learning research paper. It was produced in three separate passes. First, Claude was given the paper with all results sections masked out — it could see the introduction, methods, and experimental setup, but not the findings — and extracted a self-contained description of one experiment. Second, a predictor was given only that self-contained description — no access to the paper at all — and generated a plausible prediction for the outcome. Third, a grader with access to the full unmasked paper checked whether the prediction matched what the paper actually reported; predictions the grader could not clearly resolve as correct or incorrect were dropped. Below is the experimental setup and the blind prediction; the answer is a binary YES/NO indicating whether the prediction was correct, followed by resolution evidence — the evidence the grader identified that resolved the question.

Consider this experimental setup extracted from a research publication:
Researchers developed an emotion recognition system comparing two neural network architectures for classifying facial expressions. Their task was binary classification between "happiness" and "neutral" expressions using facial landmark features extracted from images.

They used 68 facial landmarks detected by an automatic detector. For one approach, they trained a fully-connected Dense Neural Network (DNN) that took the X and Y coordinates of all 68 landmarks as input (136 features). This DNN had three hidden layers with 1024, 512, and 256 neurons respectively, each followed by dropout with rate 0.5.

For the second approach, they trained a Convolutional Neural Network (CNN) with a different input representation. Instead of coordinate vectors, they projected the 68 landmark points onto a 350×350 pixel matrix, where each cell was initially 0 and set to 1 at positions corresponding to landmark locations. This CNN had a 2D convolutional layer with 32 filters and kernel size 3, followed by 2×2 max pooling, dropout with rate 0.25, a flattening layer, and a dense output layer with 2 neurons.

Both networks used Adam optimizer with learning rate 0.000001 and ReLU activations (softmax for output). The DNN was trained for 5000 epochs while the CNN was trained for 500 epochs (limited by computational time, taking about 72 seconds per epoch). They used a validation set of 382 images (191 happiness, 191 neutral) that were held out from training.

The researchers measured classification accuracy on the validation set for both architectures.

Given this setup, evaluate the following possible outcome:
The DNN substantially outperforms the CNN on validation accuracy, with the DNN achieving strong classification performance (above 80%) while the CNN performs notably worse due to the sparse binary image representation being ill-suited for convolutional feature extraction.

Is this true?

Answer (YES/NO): YES